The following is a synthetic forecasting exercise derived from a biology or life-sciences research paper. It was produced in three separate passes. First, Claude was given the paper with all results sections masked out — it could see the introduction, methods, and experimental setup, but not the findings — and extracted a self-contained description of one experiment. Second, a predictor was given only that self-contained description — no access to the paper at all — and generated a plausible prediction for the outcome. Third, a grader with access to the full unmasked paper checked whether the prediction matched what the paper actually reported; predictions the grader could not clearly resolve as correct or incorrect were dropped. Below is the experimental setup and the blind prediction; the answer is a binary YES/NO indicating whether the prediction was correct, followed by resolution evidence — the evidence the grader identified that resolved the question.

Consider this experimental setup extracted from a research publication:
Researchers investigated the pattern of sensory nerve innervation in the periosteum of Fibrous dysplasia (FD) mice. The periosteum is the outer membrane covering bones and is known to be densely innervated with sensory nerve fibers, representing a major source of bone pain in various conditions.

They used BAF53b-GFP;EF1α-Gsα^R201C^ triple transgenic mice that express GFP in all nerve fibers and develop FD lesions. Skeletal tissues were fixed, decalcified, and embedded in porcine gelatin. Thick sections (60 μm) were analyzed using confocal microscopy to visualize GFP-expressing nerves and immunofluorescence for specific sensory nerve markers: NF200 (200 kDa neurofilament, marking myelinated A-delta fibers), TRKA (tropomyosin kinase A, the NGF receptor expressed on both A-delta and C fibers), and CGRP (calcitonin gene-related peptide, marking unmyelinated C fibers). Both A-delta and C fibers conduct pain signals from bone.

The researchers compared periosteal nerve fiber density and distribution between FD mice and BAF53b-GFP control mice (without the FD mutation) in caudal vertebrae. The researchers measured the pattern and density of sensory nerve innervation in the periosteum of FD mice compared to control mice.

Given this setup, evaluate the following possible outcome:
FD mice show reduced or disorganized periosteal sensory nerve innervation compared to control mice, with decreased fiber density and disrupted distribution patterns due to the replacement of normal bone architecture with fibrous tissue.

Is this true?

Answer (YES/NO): NO